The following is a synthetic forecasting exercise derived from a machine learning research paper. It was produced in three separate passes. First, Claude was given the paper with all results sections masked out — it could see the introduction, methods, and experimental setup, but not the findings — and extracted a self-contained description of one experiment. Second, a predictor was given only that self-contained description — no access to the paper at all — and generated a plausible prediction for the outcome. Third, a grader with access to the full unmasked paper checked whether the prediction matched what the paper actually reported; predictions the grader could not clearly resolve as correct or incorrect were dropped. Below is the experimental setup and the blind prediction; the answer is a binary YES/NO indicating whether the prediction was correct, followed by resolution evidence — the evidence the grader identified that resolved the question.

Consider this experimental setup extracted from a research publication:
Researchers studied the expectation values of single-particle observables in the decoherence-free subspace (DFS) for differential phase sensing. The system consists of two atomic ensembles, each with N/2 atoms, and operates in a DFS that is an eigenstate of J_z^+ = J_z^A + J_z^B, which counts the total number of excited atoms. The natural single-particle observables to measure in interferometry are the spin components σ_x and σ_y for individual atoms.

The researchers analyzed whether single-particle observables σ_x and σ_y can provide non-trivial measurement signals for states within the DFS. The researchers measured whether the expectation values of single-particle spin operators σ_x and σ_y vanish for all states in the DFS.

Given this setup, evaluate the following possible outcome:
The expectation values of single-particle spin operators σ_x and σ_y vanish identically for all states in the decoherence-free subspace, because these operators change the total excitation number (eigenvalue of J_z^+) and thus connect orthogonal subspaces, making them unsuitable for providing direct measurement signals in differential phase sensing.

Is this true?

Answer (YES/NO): YES